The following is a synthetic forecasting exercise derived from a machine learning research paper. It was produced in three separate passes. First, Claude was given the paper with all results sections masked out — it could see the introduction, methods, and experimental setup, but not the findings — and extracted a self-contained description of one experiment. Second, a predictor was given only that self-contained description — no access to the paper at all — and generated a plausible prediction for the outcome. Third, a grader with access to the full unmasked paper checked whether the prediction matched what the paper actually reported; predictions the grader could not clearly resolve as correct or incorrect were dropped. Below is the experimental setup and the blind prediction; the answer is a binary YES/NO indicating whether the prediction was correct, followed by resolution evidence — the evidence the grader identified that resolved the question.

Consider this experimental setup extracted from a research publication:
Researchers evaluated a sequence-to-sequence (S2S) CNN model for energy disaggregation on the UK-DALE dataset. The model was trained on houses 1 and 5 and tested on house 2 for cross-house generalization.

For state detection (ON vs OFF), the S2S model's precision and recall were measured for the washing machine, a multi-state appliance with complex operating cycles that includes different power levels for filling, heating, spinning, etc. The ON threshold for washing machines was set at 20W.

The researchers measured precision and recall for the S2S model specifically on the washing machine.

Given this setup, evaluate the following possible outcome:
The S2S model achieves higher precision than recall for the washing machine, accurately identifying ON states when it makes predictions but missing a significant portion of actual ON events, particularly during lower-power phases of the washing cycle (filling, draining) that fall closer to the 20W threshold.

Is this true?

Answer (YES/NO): NO